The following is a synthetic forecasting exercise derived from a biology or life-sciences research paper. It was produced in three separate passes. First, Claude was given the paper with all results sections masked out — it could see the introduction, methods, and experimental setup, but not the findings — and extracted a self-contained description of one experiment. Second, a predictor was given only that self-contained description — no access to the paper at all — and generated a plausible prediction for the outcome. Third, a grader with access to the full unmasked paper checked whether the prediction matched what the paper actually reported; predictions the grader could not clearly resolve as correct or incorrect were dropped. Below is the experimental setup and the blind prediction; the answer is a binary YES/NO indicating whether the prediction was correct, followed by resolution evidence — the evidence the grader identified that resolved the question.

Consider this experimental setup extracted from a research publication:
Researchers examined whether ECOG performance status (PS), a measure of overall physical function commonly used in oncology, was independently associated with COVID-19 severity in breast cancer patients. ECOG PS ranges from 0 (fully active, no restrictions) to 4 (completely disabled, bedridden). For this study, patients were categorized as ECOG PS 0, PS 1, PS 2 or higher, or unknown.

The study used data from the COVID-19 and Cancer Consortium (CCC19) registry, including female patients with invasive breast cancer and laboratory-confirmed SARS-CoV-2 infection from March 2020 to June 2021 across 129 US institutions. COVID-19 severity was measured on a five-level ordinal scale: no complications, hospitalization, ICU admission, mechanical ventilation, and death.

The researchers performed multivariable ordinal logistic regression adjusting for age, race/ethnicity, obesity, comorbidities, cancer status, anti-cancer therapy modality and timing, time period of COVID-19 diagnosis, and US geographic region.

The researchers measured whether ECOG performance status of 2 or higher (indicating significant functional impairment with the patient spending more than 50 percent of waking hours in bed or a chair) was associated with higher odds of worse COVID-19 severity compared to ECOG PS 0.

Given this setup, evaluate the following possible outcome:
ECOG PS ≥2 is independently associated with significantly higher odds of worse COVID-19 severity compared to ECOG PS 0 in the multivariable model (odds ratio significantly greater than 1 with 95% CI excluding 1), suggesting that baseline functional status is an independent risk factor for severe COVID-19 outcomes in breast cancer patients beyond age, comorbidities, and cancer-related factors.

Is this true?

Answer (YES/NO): YES